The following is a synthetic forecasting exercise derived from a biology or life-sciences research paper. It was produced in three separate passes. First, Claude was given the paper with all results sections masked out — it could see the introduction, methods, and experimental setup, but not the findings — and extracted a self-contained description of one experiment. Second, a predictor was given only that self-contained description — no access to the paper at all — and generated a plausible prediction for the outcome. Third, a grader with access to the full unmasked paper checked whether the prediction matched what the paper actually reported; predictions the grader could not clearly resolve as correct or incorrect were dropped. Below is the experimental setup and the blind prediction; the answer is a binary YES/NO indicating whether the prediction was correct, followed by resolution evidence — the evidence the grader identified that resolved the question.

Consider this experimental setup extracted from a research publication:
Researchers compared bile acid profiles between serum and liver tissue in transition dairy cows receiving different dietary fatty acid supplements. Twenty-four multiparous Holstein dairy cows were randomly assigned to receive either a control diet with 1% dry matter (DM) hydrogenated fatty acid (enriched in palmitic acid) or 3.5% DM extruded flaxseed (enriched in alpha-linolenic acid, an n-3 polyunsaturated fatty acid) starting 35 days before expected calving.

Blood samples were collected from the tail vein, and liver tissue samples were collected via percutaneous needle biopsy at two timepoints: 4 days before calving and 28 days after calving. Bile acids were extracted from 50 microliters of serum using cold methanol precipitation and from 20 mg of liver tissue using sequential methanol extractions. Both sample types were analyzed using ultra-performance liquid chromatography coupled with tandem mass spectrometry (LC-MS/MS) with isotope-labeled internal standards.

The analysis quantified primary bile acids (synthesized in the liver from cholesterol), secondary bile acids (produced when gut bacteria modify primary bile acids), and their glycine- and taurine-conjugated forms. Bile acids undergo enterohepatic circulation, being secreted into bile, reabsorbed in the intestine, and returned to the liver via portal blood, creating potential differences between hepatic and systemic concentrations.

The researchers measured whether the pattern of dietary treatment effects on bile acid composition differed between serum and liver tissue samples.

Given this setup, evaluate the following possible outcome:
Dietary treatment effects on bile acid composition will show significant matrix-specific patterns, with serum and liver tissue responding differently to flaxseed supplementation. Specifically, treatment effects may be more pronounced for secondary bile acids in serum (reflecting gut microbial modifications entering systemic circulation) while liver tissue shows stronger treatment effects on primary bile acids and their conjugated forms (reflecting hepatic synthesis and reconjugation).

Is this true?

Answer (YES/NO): NO